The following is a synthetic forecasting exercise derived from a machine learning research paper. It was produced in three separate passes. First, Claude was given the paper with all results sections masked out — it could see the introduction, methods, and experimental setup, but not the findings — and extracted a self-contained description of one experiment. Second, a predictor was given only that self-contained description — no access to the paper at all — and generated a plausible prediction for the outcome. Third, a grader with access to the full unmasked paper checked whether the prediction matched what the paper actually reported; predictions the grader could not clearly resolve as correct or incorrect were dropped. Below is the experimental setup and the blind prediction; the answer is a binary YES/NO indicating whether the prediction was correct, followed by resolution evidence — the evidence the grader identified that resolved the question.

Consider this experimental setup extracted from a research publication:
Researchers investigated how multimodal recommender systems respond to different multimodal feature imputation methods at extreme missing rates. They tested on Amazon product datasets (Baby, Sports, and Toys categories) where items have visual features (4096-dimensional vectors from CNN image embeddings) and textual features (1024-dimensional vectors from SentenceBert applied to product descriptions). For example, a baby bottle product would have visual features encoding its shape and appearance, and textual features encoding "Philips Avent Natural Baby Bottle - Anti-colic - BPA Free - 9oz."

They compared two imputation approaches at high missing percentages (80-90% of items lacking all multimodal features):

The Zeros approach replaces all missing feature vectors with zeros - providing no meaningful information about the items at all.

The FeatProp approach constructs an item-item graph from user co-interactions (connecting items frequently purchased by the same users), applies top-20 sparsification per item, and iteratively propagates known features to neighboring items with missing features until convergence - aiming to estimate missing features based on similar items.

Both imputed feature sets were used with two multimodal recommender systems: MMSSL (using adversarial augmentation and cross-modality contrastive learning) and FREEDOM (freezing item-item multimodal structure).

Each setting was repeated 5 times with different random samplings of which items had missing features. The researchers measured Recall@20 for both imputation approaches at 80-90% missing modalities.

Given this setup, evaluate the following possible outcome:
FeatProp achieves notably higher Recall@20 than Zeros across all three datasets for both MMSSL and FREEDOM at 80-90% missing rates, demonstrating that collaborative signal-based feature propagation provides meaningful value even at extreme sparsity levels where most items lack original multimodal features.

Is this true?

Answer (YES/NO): NO